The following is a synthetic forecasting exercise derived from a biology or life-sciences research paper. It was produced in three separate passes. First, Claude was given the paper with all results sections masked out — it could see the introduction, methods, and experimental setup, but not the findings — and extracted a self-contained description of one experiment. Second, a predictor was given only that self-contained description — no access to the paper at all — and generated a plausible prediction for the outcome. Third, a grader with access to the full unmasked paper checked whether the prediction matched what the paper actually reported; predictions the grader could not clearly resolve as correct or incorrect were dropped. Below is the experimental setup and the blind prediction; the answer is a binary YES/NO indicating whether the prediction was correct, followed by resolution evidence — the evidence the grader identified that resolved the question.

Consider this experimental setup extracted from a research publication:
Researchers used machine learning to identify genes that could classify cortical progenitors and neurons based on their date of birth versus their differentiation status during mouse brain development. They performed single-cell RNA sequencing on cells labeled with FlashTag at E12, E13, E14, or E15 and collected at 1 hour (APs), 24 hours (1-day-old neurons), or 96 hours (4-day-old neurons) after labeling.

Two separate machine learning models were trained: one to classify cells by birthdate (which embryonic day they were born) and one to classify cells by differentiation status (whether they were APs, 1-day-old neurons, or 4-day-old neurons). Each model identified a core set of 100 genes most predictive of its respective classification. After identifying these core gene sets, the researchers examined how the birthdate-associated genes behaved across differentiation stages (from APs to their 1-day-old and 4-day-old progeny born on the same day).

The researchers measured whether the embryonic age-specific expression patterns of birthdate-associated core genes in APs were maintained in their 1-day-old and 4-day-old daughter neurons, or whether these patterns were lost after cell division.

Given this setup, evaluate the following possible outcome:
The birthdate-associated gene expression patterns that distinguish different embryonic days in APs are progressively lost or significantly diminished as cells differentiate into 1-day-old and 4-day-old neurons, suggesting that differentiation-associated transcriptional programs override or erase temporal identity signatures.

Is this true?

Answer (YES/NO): NO